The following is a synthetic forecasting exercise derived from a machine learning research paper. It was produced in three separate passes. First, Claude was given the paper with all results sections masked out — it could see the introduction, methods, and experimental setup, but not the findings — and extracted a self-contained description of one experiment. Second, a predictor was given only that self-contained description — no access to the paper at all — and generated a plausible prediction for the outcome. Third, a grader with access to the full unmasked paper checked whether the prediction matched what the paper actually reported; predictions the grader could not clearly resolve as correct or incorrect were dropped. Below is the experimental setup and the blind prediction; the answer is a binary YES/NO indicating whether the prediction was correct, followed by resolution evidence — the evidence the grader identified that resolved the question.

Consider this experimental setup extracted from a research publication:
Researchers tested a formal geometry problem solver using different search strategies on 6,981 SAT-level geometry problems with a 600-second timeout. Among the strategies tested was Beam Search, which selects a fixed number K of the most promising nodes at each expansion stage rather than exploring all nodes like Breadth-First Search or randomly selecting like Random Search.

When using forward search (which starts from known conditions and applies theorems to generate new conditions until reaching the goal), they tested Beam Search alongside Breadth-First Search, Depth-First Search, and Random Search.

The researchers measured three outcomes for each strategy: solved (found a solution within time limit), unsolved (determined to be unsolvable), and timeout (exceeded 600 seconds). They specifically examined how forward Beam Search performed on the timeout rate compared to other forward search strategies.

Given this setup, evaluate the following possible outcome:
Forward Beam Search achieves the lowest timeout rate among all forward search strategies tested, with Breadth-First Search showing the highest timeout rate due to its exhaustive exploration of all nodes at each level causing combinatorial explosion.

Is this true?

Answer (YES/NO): NO